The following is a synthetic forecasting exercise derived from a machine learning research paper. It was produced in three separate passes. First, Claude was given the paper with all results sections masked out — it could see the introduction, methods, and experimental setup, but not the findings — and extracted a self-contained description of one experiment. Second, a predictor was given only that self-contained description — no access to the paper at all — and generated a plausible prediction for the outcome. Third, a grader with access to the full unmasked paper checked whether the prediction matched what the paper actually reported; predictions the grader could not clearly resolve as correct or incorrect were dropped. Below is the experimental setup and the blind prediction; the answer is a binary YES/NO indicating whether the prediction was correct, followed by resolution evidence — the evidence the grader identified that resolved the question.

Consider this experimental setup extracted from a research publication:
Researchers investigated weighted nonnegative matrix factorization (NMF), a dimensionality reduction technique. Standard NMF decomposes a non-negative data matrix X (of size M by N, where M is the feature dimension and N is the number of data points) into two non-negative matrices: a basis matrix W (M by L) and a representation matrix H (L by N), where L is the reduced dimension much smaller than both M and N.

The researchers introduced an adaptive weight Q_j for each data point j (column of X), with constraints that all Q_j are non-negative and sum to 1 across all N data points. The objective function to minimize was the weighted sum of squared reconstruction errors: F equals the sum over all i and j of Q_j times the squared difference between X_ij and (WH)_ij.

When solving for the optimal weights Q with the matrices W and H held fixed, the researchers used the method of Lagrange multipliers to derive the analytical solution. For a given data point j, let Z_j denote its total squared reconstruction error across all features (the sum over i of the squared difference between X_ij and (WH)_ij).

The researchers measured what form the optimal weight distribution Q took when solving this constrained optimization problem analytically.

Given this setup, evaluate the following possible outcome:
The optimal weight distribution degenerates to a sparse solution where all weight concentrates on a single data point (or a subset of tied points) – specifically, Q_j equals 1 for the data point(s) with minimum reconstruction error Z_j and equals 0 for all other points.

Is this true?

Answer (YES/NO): YES